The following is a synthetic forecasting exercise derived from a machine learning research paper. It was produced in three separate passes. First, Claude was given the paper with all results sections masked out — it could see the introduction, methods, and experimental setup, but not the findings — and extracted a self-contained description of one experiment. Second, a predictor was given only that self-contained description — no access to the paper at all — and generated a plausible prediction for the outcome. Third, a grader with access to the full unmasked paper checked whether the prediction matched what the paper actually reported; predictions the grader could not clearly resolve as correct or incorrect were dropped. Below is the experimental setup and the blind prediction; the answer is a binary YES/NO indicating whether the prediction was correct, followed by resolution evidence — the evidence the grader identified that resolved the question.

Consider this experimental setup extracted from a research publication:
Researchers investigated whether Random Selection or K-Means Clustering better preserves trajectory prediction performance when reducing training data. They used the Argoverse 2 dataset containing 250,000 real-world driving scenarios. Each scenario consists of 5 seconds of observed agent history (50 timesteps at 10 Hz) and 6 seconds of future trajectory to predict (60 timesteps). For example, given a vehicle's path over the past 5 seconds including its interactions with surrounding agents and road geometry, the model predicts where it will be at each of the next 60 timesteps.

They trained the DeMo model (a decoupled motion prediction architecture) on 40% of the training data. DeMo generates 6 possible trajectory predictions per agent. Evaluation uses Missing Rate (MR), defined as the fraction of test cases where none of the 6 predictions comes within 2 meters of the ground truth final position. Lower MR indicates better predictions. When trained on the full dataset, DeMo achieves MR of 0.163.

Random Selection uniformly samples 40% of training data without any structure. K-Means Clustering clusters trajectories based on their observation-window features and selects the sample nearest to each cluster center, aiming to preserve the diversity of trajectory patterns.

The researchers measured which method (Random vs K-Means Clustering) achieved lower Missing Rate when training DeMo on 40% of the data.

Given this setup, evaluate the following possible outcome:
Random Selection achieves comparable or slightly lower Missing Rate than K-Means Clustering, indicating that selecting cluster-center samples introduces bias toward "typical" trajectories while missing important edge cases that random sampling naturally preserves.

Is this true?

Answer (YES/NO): NO